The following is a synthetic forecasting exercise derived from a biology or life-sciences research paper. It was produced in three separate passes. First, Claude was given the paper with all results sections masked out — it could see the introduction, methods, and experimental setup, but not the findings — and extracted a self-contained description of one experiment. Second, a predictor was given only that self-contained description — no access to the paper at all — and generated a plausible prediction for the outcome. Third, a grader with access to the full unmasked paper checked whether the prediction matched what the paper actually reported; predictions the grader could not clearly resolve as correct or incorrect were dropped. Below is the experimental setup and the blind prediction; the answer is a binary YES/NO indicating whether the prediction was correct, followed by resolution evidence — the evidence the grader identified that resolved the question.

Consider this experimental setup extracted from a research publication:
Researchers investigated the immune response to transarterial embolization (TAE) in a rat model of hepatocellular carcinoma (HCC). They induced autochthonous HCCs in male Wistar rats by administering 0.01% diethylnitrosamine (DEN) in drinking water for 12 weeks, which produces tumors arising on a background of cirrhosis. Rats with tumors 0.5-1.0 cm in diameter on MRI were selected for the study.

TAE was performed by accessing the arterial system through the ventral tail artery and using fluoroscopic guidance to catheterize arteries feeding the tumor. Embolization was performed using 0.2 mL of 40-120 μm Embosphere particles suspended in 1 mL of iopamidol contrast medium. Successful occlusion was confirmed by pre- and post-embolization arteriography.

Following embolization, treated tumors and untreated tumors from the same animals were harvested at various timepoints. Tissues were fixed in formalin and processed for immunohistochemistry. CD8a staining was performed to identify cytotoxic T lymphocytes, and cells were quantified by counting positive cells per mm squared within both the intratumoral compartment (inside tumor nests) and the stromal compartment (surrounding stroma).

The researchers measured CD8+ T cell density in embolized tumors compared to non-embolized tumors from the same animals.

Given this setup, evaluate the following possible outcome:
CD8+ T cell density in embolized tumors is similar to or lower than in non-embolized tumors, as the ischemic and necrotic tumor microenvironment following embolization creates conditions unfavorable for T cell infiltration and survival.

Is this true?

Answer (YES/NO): NO